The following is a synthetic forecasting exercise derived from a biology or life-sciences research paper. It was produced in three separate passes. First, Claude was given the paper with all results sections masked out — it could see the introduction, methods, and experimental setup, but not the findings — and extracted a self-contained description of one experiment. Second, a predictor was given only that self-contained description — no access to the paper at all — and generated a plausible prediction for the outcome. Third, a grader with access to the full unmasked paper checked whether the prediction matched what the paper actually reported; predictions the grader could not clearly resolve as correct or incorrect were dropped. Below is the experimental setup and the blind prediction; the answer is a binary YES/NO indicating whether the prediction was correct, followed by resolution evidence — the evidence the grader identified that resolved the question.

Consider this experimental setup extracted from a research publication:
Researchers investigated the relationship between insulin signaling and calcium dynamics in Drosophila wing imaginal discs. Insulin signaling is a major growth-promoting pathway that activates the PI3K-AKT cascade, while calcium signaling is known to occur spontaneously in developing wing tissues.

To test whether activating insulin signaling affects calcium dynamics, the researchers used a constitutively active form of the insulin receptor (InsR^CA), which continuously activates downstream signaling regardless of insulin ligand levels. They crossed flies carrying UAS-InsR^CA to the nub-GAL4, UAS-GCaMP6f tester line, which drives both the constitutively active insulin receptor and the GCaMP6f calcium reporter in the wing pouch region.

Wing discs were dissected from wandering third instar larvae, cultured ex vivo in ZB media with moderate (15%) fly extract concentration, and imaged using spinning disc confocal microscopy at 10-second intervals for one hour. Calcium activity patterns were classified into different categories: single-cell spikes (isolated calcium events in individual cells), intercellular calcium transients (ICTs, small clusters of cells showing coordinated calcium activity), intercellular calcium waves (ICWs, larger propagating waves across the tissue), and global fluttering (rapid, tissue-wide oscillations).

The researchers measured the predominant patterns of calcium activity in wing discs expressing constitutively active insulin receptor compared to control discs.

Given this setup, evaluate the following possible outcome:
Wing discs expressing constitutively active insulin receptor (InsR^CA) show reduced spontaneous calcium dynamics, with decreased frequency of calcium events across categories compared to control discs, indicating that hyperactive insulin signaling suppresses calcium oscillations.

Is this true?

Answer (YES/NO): NO